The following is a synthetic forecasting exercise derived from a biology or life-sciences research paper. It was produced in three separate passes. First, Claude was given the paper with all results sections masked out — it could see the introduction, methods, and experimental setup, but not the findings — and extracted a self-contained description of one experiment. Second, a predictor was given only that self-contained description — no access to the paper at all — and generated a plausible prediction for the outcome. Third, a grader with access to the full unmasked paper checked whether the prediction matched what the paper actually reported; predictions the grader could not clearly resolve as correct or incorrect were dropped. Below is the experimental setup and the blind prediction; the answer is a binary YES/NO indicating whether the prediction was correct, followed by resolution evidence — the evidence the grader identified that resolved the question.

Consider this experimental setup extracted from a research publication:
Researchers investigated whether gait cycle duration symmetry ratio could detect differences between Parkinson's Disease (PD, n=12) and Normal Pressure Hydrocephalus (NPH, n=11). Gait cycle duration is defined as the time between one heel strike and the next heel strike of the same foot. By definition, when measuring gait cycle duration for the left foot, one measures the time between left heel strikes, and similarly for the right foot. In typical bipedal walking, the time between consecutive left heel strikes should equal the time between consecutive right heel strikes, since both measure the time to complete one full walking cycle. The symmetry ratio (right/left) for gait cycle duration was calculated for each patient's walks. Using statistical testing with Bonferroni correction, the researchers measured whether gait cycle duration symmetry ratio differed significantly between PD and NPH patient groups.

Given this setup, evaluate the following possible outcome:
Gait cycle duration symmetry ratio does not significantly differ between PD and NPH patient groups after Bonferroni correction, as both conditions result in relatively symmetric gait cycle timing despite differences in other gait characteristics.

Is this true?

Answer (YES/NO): YES